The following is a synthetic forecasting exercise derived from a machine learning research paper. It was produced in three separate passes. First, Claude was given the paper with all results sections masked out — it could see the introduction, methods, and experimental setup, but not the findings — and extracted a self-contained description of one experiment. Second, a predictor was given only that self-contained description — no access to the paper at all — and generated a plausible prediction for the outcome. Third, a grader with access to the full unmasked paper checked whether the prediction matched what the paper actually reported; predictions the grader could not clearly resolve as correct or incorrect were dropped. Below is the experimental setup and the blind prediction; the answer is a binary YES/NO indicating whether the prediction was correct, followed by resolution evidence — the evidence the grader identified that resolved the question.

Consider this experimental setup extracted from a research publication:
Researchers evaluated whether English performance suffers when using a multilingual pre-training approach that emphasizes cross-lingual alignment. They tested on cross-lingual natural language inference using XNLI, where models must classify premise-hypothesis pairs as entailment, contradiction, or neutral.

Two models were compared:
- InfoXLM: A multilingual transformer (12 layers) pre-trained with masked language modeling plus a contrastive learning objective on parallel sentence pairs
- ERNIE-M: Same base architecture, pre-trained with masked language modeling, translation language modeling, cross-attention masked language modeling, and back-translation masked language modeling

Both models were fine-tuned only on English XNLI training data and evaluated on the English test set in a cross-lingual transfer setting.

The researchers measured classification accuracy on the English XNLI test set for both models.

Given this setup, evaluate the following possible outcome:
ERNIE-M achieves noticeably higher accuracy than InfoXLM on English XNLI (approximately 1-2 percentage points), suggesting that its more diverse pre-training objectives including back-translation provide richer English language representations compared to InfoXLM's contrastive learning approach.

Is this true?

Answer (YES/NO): NO